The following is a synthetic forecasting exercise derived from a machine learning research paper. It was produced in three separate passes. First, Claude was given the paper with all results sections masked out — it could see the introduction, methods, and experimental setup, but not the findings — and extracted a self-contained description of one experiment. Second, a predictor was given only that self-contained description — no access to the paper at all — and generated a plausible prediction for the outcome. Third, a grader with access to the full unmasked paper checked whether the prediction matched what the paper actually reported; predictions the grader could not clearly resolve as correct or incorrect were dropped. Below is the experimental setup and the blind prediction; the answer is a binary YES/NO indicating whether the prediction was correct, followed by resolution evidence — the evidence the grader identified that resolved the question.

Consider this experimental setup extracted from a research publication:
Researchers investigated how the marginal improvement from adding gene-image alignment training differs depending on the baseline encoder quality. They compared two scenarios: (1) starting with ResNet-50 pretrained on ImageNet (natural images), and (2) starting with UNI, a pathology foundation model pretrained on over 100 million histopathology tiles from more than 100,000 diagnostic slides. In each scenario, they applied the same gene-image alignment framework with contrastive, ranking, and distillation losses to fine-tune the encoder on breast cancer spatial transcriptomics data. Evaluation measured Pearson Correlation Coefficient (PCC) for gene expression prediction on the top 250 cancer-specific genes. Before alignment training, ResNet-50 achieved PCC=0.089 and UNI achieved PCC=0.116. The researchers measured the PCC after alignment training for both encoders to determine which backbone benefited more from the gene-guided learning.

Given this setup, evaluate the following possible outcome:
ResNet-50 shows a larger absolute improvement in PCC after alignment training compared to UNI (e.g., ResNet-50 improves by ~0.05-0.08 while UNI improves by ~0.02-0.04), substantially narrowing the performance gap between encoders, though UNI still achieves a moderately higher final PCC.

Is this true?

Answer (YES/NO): NO